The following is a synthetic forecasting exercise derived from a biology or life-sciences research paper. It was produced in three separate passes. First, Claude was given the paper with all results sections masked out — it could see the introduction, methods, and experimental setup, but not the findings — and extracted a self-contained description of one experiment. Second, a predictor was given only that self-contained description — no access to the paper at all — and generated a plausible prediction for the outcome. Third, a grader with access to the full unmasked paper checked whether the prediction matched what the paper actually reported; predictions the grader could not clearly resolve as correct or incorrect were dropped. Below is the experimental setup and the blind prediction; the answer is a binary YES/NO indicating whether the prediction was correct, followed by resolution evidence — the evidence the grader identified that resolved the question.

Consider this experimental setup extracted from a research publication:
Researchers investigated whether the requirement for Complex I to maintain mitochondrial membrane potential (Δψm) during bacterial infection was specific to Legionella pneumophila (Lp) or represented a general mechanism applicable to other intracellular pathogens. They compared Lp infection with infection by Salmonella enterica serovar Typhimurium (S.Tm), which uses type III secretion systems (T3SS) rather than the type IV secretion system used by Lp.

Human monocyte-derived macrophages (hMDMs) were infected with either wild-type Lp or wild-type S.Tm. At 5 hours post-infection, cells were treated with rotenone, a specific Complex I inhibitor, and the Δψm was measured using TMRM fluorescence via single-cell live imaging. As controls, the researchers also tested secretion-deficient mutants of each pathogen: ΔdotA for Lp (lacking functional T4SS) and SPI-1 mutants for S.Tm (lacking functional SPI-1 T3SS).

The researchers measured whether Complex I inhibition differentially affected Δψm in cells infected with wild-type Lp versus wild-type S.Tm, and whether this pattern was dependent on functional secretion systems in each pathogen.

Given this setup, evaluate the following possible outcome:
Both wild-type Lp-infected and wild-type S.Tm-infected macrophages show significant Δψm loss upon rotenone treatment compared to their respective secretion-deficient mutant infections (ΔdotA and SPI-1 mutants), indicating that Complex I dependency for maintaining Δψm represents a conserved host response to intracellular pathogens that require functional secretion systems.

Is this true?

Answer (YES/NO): YES